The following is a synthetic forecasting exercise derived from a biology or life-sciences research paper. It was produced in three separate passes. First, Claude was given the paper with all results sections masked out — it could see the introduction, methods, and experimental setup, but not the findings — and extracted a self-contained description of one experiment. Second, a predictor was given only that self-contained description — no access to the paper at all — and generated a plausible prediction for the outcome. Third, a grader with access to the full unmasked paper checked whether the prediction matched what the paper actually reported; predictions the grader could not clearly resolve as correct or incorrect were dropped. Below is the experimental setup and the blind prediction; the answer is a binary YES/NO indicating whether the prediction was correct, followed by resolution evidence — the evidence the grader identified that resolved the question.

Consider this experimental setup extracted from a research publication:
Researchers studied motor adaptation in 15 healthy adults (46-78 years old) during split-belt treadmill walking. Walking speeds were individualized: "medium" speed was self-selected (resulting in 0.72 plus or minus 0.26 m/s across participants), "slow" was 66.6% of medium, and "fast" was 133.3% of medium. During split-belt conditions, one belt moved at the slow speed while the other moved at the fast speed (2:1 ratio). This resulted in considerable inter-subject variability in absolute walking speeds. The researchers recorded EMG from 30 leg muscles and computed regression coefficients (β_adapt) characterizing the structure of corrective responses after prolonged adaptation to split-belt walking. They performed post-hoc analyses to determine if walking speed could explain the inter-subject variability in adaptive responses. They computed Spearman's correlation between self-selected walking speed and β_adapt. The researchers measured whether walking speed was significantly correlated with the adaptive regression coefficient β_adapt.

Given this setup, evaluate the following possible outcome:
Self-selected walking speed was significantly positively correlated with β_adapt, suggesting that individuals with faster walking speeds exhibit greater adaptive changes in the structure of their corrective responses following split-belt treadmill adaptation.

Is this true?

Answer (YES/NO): NO